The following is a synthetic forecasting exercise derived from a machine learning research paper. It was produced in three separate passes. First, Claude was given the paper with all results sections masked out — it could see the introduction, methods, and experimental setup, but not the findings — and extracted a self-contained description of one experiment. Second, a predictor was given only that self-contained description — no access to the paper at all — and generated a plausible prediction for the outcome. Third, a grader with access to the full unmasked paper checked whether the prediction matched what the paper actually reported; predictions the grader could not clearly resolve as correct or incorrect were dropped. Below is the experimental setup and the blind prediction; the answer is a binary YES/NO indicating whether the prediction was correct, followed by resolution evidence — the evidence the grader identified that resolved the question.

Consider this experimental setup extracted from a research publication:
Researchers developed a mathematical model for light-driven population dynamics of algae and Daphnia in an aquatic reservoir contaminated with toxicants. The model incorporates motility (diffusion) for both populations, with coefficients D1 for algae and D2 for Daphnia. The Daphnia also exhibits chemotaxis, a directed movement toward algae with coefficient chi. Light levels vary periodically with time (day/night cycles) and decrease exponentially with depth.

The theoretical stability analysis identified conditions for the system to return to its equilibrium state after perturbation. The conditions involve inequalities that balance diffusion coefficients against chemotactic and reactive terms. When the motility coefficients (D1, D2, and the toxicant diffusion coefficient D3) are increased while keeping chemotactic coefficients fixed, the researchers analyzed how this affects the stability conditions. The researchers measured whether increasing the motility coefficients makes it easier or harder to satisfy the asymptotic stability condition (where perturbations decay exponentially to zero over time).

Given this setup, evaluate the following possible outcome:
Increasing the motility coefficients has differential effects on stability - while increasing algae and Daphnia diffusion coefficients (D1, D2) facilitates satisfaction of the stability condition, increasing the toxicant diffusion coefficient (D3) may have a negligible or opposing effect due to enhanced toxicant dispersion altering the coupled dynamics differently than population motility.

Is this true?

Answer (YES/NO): NO